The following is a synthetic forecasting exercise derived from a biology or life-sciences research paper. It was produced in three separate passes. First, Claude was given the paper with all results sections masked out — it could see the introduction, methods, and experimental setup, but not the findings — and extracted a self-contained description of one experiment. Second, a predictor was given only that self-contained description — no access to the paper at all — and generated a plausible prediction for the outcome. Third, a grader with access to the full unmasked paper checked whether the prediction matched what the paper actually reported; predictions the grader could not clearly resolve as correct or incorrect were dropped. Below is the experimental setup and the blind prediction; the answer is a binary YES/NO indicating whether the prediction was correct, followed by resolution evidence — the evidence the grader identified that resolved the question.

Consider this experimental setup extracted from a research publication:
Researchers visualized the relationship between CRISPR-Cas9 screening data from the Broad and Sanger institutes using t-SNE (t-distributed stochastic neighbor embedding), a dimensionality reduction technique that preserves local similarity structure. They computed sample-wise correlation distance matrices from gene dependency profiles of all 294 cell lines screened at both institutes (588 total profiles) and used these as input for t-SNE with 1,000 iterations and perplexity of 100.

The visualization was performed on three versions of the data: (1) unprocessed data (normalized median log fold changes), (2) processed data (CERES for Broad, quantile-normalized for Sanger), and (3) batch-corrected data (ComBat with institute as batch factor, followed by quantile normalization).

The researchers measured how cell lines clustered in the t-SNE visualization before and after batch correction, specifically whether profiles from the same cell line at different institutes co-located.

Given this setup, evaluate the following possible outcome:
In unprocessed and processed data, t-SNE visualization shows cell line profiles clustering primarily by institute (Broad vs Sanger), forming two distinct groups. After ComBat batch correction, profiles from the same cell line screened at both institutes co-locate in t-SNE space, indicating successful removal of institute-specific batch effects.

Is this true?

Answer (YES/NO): NO